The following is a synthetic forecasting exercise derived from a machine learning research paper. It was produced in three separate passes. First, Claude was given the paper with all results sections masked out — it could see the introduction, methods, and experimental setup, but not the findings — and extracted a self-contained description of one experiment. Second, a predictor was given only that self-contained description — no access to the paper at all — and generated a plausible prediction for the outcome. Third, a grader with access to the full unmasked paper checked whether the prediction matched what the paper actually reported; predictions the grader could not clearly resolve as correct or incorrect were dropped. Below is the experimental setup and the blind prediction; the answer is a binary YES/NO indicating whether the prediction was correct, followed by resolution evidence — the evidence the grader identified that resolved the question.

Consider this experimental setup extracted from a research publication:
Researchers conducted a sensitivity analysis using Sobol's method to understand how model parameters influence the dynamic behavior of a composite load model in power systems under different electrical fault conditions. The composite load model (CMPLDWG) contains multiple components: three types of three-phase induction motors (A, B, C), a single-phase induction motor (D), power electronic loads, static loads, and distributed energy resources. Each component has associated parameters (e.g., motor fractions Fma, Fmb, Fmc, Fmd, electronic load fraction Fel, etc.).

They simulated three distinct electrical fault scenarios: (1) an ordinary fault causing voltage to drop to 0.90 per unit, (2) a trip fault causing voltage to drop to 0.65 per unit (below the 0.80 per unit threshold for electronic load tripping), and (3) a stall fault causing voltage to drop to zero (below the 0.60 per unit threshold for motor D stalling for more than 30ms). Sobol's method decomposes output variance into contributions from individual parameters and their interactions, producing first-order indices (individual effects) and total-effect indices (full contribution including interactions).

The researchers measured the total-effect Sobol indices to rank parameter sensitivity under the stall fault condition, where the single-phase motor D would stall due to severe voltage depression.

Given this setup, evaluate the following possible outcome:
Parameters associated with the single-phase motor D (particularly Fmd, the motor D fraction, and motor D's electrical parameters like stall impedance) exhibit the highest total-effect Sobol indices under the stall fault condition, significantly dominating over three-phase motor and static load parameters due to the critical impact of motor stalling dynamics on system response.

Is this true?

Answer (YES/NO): YES